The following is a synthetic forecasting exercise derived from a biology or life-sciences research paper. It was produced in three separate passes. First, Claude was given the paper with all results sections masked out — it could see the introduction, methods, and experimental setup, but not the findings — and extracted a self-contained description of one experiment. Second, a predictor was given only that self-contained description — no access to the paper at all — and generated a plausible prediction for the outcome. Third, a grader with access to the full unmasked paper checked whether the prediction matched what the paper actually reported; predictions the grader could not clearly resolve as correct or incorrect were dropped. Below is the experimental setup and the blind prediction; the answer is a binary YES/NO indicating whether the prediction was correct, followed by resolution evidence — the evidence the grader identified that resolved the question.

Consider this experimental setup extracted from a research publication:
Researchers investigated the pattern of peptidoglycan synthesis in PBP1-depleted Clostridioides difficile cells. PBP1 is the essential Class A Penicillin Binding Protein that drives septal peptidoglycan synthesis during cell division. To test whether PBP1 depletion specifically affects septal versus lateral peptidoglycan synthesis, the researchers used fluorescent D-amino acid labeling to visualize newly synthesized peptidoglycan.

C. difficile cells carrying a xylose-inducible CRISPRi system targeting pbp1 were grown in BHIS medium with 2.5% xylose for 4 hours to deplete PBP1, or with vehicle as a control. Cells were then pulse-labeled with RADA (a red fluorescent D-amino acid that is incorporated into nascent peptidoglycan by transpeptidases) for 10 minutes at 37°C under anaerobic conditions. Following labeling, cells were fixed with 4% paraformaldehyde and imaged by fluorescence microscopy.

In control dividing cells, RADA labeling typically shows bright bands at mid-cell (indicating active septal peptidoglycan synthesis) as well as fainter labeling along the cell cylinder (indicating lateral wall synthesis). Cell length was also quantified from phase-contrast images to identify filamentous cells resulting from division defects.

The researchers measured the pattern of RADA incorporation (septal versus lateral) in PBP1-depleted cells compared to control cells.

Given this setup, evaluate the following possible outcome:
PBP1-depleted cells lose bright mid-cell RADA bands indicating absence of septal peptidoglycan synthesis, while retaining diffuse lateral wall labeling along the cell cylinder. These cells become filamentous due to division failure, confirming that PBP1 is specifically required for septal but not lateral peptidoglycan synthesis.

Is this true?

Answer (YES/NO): NO